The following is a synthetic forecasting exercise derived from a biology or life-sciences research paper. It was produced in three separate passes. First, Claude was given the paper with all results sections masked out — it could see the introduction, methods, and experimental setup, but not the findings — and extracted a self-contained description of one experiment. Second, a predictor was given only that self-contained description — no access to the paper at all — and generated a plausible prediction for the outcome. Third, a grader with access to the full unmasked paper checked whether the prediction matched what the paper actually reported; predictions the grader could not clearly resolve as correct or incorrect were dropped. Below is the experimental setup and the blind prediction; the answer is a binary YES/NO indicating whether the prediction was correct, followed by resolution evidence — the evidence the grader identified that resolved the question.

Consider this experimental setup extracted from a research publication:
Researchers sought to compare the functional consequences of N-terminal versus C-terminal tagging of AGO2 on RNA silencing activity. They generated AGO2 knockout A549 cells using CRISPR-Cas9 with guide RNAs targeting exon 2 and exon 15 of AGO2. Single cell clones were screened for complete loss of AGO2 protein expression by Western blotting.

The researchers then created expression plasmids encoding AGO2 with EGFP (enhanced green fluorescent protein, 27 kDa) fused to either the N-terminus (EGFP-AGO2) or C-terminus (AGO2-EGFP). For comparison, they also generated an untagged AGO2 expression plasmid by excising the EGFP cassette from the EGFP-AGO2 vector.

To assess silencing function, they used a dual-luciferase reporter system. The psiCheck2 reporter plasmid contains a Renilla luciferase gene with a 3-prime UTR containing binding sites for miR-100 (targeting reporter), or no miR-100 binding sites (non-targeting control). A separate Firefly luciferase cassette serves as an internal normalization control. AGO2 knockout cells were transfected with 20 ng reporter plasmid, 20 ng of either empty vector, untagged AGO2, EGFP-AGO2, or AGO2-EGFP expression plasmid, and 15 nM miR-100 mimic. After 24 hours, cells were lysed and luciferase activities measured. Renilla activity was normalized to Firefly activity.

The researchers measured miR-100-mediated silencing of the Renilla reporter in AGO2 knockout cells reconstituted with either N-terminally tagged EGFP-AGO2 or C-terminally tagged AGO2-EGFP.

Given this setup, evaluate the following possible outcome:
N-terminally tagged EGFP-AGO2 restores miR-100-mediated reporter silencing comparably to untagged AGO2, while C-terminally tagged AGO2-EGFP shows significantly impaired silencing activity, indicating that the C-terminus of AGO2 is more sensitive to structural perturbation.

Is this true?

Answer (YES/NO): YES